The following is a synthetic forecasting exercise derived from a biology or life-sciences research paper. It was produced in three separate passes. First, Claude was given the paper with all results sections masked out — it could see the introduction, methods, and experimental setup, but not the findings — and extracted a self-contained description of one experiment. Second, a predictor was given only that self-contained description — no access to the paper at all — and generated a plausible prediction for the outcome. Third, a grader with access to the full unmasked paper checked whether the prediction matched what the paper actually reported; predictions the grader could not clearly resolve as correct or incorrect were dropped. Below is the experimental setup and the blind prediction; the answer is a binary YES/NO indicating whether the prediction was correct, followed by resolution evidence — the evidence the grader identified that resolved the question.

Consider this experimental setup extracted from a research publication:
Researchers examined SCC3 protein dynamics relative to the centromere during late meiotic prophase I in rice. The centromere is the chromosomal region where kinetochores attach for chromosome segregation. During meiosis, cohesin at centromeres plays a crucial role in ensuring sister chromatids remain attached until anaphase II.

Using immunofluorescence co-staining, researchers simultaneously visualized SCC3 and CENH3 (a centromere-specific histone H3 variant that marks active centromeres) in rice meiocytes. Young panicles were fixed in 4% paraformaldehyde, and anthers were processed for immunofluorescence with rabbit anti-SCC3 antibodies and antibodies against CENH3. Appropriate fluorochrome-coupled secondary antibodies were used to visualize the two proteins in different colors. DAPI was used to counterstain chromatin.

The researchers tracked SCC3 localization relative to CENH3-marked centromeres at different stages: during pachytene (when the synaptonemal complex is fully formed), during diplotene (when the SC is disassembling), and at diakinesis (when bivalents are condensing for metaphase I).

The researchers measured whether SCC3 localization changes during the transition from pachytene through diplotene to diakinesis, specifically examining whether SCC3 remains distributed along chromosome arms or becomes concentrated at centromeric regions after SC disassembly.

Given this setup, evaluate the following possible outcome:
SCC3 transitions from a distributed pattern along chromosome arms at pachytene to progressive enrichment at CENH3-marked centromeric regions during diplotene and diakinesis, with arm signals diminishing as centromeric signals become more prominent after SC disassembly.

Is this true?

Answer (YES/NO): NO